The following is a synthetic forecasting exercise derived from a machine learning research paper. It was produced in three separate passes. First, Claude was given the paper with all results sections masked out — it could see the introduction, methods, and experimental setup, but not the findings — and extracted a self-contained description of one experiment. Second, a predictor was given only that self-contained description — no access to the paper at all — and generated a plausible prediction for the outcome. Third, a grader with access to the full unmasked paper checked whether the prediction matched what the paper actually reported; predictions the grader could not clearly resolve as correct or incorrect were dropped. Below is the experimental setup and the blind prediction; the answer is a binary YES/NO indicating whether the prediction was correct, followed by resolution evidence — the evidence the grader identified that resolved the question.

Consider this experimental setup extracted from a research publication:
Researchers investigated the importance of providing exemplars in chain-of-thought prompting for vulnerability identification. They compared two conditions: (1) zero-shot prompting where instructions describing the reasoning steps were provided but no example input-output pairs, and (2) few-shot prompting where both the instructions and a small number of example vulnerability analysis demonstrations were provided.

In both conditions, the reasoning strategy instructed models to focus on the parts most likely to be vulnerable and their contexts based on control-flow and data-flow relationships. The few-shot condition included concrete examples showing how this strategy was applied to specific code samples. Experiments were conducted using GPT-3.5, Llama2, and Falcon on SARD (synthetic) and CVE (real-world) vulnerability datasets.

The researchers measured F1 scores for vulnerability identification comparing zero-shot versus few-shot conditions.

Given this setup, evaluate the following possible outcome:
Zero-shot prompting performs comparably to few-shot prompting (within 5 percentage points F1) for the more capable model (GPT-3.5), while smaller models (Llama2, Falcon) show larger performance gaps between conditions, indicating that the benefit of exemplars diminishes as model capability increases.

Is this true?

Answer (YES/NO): NO